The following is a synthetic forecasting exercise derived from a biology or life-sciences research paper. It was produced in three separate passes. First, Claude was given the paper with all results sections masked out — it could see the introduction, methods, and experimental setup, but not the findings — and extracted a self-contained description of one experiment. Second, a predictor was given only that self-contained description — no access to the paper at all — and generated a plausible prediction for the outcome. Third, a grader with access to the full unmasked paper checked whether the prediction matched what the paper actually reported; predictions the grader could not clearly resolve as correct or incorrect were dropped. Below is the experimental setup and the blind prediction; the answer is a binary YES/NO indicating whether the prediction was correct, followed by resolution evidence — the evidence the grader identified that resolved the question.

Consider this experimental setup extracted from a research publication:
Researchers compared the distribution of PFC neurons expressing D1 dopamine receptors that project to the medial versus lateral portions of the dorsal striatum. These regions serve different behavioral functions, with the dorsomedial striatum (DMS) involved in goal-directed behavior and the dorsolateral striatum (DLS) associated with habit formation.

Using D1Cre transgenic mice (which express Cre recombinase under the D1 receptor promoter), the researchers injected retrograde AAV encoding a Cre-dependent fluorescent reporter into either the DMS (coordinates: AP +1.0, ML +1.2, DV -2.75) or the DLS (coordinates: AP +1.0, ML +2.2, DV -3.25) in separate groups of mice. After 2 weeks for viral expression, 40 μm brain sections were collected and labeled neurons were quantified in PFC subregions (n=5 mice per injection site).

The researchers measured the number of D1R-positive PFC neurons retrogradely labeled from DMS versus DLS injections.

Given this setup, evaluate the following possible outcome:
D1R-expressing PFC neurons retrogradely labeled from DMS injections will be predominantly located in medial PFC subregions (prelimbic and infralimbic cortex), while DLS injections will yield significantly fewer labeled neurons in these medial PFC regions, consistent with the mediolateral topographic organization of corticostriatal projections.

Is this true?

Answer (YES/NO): NO